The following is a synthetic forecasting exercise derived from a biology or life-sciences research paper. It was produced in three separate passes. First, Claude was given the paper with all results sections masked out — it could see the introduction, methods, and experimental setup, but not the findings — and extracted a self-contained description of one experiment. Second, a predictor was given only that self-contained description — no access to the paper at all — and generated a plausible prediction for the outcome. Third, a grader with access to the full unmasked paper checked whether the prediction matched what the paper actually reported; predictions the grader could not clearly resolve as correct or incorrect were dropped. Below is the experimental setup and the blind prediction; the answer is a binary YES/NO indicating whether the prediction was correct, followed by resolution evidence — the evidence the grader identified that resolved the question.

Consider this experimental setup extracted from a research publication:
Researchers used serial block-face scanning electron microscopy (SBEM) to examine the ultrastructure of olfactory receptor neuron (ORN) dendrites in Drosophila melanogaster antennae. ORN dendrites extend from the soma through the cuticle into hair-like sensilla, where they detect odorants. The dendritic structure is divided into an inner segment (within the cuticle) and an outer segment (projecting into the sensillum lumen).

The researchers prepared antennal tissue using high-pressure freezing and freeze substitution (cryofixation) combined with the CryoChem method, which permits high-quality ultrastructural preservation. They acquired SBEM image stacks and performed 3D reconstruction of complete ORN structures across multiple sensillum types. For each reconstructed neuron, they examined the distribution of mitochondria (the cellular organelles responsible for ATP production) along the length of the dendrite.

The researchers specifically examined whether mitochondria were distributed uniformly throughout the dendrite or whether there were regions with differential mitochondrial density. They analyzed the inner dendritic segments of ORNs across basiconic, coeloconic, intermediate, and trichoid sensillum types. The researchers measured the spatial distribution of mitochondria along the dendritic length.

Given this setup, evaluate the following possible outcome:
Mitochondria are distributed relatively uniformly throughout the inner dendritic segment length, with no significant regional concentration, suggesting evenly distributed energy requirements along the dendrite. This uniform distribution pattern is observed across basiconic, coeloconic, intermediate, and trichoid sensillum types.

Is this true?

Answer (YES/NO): NO